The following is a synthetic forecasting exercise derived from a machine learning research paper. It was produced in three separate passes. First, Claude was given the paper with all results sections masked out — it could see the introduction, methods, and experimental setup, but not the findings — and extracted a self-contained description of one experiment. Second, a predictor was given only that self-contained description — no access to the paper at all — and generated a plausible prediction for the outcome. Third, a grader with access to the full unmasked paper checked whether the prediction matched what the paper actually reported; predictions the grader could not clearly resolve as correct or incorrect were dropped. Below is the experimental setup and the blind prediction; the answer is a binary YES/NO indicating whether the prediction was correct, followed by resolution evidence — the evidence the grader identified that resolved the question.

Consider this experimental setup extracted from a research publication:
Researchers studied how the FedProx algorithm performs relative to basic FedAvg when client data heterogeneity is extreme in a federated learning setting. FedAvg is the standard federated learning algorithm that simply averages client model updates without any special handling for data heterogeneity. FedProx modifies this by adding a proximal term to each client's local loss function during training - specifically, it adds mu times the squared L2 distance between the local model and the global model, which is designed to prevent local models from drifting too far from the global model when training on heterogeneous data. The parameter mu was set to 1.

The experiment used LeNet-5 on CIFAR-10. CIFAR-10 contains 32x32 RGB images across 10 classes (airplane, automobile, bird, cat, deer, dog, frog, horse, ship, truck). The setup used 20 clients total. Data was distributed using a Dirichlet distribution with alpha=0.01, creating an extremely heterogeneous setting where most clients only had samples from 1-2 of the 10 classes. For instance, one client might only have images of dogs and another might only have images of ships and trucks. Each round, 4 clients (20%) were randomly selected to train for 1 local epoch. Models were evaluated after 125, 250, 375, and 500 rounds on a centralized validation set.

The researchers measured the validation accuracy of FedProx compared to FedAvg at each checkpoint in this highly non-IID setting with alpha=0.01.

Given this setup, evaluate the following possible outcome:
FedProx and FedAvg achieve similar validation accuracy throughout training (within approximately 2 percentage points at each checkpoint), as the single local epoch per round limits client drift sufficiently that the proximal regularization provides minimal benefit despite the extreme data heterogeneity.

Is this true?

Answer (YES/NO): NO